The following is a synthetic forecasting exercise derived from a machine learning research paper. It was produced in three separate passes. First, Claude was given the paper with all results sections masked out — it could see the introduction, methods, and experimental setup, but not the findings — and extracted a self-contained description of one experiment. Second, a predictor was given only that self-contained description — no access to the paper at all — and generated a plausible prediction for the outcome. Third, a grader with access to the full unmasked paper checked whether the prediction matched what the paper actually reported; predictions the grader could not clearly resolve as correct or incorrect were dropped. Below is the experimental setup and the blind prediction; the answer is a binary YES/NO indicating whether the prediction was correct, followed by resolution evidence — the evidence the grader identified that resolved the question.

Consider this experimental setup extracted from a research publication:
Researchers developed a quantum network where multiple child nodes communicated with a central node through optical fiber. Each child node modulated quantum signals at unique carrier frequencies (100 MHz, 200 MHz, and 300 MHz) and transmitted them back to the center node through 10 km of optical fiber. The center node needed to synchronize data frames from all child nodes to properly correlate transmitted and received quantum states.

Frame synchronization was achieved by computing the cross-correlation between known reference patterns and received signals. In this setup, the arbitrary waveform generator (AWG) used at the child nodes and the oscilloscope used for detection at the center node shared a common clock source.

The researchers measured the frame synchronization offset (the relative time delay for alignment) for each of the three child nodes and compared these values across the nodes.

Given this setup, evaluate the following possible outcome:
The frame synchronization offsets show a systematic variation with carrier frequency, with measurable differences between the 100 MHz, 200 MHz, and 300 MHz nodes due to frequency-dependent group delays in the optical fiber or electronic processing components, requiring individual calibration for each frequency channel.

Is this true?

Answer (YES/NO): NO